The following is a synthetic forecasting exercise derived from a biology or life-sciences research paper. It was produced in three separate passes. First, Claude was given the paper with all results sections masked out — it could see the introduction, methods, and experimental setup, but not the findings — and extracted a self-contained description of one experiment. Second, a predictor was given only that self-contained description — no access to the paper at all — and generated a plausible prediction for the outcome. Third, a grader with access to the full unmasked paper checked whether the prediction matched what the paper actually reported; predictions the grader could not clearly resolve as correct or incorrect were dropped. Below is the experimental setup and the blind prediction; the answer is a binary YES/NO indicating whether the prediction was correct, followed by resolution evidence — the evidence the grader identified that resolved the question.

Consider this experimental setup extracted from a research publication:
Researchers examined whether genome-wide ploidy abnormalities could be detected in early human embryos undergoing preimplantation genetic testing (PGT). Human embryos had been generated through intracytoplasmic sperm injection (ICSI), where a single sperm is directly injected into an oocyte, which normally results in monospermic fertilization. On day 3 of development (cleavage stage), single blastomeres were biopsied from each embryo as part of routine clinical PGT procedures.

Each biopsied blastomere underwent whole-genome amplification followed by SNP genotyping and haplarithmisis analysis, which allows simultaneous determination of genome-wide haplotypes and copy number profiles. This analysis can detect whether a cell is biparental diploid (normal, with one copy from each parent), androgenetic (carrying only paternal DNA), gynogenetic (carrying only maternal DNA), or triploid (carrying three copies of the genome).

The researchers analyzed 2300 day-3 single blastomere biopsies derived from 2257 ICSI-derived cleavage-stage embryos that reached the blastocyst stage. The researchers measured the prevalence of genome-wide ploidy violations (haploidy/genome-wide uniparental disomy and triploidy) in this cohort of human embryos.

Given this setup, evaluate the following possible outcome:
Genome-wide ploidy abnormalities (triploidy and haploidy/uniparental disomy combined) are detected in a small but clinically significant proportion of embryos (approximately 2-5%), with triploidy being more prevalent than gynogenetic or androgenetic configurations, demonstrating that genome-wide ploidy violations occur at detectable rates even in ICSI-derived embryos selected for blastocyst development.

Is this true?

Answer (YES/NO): NO